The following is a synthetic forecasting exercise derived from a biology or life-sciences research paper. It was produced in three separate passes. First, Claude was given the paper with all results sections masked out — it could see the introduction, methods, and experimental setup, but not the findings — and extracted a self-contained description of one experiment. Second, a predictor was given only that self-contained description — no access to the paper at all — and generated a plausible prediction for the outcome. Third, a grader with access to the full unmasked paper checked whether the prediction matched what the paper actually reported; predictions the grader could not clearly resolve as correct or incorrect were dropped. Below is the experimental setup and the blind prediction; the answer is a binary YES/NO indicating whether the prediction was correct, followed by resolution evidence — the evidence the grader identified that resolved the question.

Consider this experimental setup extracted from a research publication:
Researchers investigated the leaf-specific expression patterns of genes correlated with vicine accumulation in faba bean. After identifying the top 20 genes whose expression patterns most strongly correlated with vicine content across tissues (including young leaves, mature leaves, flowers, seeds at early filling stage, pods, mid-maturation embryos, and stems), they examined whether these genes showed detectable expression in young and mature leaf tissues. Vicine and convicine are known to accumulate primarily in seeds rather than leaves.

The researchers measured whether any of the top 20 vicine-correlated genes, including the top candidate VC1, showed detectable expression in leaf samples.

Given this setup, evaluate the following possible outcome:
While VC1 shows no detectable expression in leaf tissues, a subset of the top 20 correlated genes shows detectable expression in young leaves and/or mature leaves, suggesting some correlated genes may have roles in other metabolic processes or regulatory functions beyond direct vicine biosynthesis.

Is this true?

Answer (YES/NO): NO